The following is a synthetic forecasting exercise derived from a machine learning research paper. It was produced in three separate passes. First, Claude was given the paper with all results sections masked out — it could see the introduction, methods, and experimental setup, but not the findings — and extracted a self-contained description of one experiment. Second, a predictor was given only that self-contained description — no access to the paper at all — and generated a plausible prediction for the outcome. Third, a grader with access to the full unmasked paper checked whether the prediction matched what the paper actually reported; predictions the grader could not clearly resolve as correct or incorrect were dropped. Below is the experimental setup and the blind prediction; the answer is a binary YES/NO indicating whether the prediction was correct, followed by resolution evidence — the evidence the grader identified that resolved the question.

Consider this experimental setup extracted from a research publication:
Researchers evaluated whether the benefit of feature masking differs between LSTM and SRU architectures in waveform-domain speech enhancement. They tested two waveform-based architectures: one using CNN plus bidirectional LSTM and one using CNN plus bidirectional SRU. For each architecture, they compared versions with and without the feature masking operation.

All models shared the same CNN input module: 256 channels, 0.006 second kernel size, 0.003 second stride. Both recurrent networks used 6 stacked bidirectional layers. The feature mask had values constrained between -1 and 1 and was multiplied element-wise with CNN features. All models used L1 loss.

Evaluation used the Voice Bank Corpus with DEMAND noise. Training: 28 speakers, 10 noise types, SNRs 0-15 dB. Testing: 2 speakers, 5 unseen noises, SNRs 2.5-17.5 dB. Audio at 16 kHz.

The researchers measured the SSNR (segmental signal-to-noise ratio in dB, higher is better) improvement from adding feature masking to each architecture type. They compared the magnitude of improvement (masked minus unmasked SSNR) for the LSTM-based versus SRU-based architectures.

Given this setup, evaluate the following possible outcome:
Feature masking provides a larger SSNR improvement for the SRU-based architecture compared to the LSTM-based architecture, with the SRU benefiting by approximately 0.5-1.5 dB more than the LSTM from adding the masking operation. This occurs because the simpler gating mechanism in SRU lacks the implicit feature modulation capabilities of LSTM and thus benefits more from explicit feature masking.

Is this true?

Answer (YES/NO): YES